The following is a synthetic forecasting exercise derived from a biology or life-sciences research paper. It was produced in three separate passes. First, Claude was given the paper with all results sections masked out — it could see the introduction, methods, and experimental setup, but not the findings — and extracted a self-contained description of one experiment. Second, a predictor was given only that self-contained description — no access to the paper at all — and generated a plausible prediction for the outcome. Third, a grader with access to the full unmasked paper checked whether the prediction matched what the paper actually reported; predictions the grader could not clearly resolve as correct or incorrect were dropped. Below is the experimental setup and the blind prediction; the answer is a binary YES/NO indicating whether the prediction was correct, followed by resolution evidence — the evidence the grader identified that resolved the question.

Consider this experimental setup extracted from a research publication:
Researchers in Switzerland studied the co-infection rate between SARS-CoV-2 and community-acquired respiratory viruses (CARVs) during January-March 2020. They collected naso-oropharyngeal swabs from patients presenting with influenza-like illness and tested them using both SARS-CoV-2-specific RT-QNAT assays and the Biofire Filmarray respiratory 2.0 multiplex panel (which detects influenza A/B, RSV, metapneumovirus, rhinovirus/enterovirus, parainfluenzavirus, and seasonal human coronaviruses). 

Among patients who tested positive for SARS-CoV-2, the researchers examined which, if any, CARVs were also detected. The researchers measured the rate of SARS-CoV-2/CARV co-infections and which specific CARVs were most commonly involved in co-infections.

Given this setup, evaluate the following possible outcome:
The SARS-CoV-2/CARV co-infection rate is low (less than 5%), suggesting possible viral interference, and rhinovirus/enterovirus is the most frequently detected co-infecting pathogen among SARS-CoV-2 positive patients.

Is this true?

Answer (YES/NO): NO